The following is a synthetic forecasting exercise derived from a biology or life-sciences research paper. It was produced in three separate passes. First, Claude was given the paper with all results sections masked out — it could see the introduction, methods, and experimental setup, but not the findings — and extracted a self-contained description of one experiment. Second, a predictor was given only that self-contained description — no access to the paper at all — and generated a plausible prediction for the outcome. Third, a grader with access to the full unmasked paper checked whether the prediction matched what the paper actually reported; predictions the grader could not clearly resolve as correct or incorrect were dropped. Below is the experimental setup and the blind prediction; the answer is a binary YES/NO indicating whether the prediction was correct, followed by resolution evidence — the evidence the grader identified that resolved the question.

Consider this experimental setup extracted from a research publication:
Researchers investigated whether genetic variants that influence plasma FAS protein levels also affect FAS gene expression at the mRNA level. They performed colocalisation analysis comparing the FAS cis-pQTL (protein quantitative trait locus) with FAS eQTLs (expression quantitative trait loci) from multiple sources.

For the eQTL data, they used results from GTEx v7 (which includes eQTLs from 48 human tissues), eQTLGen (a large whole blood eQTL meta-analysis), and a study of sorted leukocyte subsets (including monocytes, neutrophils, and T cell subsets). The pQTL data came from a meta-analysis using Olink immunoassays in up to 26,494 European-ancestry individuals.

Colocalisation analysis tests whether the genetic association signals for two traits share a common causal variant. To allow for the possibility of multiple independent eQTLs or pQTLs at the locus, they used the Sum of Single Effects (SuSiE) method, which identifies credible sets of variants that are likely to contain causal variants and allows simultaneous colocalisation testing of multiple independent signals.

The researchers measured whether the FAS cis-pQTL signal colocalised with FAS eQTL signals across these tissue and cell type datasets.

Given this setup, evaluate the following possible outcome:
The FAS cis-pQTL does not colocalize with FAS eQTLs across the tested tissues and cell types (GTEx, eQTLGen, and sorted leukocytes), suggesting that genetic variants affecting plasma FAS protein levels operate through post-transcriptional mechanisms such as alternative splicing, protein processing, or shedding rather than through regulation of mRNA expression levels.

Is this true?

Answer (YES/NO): YES